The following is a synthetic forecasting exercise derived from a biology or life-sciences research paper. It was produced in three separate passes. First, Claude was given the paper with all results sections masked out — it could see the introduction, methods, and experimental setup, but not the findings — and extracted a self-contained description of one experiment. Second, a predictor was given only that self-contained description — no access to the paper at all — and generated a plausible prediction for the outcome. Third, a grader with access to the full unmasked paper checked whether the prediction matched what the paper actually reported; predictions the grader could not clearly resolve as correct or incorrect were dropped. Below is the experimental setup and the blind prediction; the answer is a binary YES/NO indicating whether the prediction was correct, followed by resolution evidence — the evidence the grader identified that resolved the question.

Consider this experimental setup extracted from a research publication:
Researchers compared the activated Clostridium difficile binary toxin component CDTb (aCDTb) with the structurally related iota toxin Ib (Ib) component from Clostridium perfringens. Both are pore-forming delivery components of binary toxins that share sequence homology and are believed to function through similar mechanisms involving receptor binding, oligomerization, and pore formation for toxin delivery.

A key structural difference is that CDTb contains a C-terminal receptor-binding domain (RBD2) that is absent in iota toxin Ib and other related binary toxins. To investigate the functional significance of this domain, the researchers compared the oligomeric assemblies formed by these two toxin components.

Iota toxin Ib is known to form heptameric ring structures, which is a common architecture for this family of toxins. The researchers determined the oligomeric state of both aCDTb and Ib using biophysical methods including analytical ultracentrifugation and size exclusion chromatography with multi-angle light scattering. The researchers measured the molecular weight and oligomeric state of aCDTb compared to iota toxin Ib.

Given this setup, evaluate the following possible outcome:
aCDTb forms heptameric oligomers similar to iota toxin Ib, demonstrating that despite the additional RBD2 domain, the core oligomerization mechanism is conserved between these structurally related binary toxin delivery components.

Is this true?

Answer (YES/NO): NO